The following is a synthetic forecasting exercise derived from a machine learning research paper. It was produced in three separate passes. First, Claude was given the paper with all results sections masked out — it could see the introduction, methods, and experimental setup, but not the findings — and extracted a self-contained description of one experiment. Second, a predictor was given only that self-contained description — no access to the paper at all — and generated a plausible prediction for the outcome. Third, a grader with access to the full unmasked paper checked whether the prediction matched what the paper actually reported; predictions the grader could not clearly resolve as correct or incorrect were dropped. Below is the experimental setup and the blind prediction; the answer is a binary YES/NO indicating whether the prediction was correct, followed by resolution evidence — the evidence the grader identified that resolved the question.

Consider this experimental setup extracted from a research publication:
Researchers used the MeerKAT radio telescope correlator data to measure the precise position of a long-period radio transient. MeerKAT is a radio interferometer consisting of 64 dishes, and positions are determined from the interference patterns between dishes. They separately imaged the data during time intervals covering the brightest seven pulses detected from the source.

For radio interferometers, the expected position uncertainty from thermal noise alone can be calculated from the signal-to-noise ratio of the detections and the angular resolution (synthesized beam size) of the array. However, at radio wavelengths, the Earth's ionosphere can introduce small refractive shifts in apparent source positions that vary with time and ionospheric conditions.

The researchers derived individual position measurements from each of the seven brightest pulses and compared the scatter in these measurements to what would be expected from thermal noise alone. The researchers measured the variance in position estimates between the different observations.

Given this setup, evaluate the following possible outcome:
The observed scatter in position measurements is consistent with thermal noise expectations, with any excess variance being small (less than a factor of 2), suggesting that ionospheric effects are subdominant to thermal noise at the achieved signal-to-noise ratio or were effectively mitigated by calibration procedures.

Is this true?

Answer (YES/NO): NO